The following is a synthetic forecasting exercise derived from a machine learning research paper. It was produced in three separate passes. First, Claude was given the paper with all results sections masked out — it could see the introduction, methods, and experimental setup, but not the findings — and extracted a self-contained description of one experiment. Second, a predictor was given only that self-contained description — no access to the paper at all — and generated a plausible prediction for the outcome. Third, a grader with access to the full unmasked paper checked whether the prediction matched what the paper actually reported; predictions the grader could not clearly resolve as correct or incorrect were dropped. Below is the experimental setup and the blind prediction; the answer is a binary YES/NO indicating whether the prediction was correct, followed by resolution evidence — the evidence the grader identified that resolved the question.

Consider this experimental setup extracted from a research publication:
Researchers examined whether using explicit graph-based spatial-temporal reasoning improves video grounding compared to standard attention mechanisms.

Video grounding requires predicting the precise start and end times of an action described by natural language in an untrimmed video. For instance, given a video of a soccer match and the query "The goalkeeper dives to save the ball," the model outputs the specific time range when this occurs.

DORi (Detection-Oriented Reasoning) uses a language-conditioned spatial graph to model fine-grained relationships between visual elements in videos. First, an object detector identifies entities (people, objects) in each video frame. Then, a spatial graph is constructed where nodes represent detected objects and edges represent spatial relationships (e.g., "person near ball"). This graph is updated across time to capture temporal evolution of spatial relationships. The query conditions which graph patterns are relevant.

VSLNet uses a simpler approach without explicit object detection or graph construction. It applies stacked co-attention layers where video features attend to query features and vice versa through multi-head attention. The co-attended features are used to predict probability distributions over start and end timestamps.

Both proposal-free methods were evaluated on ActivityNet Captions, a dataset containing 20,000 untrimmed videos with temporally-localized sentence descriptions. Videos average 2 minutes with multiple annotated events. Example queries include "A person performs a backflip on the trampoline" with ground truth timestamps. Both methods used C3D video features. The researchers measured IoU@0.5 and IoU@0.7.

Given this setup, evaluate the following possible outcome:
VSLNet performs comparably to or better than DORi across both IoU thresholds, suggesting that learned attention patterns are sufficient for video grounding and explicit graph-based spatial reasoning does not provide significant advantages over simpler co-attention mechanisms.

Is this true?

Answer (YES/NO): YES